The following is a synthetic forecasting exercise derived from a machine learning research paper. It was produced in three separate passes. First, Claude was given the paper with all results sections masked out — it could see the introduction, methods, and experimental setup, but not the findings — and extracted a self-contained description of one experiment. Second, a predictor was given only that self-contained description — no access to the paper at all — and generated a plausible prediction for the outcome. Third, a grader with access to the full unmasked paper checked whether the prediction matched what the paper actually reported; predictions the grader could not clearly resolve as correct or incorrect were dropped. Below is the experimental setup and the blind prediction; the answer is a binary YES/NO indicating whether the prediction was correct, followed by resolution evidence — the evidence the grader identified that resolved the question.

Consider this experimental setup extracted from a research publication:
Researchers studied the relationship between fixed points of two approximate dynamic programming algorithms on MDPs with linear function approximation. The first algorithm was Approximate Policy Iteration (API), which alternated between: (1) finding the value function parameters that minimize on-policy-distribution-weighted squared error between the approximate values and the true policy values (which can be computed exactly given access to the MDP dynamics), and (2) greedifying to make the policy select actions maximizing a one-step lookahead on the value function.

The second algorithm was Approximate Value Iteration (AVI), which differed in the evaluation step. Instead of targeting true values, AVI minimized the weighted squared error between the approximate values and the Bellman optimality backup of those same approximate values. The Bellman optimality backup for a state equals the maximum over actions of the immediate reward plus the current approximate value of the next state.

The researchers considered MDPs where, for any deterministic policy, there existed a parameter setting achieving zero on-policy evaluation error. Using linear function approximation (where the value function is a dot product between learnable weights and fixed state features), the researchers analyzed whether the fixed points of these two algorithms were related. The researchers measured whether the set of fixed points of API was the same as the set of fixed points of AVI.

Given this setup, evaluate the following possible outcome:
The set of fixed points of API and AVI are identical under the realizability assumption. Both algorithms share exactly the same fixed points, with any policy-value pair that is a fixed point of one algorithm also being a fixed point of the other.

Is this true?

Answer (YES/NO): YES